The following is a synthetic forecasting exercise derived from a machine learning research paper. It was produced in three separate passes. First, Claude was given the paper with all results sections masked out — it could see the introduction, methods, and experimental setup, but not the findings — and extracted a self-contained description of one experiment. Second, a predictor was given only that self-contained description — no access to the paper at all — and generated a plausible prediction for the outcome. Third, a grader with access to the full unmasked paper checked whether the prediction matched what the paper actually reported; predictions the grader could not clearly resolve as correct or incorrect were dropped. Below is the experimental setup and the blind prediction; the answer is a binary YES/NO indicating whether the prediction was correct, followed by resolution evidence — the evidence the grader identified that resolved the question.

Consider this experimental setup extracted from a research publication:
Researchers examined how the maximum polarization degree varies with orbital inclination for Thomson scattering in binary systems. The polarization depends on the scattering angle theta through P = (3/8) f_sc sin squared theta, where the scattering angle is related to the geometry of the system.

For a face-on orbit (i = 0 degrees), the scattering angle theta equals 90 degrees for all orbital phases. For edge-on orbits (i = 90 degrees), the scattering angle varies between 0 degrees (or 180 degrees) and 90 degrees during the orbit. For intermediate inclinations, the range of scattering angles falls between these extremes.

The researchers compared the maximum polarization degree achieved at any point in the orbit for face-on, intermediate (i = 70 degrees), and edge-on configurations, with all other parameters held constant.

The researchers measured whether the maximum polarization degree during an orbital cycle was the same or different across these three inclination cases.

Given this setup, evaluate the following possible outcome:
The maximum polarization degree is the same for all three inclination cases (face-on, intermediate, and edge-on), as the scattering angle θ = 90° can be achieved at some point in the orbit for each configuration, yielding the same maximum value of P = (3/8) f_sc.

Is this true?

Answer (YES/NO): YES